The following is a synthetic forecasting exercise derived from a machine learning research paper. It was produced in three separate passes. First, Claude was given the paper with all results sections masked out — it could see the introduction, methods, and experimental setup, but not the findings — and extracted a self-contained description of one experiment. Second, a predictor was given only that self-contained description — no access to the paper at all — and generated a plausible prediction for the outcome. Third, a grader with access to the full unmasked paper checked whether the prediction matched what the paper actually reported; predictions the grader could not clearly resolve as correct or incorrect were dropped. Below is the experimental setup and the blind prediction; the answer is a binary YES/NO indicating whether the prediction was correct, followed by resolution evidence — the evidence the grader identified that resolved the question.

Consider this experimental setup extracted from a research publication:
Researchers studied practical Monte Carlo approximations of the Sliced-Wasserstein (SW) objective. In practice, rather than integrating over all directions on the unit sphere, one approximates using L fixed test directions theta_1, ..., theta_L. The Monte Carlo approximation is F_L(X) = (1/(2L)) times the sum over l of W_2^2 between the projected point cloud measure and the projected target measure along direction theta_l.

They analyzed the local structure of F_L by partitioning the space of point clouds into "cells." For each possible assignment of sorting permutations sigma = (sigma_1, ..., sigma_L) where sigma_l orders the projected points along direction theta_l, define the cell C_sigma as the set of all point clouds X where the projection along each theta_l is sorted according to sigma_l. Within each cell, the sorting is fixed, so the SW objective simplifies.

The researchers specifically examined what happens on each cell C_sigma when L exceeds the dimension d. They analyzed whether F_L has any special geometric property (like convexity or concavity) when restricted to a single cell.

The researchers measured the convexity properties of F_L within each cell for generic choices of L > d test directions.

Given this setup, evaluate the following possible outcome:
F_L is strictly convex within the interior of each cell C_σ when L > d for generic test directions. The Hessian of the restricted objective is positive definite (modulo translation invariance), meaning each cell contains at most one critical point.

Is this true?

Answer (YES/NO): NO